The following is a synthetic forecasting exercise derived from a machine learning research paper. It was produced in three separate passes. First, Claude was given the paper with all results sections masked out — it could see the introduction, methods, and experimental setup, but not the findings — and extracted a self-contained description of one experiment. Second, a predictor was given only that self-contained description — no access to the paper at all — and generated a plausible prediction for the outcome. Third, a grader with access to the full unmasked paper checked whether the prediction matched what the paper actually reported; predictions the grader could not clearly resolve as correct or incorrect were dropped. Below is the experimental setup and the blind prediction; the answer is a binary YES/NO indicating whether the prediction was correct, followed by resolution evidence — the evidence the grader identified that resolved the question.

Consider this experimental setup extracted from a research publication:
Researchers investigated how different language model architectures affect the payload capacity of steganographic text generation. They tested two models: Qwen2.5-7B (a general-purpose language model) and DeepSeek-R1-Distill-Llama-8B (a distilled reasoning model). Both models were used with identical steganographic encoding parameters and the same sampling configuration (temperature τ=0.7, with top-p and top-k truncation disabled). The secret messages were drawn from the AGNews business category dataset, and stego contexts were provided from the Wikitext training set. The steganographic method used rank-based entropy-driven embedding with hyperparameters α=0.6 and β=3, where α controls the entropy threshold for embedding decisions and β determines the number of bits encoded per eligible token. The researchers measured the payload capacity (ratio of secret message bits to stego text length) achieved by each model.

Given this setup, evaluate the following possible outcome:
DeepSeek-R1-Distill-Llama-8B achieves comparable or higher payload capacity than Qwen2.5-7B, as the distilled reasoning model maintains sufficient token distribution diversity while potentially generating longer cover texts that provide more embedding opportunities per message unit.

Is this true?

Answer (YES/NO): NO